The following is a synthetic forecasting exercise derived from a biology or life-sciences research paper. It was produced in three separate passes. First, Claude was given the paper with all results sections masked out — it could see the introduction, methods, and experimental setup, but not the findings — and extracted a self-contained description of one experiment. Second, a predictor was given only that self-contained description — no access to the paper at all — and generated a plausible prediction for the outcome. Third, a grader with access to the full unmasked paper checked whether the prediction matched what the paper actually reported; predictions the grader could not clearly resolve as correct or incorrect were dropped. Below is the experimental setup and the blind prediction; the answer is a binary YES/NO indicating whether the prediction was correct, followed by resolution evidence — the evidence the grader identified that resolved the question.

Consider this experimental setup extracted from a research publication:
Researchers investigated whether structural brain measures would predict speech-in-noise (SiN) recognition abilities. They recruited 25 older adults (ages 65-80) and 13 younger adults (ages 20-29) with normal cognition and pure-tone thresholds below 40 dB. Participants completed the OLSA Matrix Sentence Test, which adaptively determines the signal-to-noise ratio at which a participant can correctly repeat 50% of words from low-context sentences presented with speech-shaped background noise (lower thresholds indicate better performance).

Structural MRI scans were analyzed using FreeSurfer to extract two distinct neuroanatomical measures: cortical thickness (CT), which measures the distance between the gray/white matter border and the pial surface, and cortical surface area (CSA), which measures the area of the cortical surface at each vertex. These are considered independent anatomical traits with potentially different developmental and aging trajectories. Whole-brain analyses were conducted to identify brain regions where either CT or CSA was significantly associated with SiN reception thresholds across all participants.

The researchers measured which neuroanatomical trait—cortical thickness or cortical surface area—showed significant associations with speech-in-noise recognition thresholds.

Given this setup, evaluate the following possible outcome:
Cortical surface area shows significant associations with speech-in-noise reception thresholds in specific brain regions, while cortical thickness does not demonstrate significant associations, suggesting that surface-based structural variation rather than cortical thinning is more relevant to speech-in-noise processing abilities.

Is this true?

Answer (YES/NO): NO